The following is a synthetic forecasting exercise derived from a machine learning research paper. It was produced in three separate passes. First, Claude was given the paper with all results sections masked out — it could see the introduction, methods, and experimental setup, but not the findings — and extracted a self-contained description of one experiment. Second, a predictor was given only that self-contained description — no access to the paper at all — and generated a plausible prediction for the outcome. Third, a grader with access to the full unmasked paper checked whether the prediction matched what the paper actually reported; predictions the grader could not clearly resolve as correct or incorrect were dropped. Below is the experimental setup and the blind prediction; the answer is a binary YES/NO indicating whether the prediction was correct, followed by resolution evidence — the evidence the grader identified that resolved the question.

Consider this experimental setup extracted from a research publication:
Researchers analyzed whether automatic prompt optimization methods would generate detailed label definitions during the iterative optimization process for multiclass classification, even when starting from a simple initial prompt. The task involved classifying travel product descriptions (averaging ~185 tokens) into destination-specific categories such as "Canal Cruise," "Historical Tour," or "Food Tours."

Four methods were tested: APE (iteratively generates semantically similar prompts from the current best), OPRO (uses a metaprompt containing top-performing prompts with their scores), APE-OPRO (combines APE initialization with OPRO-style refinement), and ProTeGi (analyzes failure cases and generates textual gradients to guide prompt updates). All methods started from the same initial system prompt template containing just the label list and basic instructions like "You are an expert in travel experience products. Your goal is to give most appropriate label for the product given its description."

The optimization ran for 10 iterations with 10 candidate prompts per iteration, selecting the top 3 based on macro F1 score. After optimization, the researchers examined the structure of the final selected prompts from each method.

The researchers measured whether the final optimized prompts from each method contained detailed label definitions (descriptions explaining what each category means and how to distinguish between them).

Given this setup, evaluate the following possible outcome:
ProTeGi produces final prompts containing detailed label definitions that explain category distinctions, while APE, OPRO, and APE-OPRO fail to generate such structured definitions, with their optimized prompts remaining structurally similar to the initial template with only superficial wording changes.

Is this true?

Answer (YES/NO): NO